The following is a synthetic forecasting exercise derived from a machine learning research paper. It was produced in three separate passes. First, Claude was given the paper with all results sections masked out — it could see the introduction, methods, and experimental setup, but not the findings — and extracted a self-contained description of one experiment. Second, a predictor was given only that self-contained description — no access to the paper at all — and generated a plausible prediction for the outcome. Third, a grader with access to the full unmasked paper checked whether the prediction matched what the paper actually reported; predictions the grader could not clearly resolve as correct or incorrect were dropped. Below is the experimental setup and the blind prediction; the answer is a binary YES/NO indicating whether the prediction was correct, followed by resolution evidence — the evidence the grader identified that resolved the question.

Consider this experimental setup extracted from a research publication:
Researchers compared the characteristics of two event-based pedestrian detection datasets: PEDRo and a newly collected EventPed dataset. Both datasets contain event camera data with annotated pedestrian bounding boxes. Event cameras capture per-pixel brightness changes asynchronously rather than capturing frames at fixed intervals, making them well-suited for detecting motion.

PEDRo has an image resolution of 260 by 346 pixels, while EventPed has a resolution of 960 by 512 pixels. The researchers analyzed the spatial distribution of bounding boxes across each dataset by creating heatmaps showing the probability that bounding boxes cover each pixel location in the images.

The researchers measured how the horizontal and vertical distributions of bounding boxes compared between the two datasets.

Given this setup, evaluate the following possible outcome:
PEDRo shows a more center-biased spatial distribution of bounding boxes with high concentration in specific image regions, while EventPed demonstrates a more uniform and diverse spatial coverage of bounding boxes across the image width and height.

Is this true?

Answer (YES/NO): NO